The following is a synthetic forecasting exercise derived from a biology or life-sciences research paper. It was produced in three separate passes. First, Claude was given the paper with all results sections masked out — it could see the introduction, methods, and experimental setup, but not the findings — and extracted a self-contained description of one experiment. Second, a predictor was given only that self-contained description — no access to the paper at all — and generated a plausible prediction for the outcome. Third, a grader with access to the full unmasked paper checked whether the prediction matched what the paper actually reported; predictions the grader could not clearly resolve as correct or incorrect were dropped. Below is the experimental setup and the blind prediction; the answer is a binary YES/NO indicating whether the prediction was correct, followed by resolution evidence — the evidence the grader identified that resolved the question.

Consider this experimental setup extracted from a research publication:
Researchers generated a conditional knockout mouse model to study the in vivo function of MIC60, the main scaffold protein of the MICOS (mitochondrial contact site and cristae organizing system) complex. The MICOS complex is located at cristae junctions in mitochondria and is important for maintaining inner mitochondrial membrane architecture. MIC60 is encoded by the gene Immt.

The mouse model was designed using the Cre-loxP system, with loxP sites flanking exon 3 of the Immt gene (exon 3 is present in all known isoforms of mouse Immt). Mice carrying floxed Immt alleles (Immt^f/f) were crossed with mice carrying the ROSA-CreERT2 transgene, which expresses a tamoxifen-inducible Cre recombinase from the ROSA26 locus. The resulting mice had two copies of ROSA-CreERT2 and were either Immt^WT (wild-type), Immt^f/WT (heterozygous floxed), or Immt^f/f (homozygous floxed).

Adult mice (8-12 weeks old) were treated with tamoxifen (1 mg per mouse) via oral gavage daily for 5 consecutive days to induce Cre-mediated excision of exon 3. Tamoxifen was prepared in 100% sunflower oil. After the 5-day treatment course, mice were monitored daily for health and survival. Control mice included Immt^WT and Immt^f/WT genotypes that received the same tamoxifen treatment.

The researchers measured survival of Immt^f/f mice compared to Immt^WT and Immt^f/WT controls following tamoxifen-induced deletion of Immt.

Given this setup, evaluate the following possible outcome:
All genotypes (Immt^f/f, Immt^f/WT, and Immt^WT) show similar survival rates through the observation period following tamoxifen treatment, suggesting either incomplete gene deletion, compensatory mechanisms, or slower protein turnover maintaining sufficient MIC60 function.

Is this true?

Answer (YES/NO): NO